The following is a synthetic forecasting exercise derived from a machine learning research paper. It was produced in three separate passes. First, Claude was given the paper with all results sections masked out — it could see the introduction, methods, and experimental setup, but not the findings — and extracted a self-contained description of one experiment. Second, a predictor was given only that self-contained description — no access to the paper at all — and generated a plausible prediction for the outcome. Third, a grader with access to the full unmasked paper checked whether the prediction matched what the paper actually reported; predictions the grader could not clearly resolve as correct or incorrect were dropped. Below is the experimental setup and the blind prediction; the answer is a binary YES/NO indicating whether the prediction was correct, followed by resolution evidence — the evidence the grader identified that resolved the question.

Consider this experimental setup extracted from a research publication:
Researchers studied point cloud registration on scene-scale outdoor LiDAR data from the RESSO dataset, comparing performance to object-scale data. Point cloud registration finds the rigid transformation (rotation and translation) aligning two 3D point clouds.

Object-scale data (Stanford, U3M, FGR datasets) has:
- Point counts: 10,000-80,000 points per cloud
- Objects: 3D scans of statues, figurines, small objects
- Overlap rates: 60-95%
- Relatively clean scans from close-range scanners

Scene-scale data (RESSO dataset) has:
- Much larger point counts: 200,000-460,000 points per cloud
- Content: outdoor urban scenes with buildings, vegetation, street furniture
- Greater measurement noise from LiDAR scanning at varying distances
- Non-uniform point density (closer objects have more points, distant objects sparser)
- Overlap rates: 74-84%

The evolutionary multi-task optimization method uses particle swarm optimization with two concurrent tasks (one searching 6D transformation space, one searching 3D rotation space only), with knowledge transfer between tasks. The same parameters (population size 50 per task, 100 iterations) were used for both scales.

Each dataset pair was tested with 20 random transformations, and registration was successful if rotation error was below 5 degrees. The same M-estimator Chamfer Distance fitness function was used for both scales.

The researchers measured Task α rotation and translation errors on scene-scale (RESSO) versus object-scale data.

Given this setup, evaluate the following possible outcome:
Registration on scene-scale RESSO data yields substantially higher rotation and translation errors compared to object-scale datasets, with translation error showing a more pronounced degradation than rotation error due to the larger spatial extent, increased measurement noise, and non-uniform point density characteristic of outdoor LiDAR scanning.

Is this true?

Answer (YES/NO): NO